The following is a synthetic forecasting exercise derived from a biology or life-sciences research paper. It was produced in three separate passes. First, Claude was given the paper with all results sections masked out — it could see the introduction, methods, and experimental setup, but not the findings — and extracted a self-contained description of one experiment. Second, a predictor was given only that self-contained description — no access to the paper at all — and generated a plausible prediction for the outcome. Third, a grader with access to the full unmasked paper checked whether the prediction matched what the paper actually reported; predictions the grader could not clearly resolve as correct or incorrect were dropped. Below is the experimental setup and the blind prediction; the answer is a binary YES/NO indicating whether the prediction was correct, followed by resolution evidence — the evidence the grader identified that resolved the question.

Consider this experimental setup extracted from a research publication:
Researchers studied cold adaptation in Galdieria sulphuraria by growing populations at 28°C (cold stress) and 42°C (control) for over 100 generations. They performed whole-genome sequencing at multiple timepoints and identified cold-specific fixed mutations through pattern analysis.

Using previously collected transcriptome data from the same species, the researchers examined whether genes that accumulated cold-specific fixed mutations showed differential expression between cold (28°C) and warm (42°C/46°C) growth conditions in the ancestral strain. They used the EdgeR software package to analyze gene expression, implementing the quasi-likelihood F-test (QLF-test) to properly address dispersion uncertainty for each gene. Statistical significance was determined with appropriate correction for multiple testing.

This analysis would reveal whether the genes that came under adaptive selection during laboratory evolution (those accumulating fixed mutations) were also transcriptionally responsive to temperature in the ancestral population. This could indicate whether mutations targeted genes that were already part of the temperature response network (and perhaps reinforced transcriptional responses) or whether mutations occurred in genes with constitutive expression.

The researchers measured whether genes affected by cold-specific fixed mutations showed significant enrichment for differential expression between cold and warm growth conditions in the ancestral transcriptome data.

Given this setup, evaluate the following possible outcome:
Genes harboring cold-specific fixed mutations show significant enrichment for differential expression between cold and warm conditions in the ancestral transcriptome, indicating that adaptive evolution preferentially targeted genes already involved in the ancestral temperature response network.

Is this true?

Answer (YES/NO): NO